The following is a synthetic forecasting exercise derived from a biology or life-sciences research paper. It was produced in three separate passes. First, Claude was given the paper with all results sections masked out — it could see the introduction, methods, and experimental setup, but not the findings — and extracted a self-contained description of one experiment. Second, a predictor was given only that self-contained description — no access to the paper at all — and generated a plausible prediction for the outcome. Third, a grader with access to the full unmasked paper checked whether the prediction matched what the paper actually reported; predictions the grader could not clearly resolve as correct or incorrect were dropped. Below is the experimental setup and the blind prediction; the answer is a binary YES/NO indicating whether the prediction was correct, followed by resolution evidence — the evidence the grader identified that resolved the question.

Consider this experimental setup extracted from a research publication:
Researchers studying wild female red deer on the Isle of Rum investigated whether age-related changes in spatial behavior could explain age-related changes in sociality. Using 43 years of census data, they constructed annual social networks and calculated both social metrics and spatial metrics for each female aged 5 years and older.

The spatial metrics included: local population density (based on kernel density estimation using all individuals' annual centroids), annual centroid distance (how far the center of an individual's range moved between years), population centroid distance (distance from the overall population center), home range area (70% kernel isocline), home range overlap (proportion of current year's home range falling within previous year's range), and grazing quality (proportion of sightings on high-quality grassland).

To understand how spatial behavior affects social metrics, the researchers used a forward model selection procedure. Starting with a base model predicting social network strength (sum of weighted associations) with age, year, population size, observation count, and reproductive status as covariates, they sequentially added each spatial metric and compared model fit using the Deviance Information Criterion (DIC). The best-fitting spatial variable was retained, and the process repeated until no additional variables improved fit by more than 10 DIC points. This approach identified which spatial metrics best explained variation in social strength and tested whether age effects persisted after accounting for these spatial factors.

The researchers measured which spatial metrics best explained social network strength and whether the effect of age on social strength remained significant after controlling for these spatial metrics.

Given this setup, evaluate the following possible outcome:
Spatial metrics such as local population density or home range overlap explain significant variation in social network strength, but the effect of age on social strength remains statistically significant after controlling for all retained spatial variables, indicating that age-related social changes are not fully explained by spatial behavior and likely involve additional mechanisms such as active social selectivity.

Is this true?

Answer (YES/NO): YES